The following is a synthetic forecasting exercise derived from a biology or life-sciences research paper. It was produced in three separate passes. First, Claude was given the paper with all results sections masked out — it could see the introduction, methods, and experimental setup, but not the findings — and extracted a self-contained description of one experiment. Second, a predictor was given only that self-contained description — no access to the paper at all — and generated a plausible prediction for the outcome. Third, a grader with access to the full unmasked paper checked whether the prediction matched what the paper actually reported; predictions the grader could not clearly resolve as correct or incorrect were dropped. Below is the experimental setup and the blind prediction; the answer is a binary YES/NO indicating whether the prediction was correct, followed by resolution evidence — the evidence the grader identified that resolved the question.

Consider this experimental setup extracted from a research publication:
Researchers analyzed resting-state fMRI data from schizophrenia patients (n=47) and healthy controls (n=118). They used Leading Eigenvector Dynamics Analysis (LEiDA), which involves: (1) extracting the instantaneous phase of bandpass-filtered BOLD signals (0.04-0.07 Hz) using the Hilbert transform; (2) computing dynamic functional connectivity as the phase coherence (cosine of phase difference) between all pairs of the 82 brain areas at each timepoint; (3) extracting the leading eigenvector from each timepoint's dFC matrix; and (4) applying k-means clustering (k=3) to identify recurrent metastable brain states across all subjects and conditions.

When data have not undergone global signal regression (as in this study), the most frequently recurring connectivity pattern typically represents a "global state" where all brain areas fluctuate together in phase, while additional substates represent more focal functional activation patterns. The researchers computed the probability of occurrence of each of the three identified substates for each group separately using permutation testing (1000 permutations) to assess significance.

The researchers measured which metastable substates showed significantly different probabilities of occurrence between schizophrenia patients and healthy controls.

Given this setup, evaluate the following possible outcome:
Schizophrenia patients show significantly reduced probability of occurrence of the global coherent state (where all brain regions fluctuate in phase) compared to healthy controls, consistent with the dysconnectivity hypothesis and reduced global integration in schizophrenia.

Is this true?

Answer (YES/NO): NO